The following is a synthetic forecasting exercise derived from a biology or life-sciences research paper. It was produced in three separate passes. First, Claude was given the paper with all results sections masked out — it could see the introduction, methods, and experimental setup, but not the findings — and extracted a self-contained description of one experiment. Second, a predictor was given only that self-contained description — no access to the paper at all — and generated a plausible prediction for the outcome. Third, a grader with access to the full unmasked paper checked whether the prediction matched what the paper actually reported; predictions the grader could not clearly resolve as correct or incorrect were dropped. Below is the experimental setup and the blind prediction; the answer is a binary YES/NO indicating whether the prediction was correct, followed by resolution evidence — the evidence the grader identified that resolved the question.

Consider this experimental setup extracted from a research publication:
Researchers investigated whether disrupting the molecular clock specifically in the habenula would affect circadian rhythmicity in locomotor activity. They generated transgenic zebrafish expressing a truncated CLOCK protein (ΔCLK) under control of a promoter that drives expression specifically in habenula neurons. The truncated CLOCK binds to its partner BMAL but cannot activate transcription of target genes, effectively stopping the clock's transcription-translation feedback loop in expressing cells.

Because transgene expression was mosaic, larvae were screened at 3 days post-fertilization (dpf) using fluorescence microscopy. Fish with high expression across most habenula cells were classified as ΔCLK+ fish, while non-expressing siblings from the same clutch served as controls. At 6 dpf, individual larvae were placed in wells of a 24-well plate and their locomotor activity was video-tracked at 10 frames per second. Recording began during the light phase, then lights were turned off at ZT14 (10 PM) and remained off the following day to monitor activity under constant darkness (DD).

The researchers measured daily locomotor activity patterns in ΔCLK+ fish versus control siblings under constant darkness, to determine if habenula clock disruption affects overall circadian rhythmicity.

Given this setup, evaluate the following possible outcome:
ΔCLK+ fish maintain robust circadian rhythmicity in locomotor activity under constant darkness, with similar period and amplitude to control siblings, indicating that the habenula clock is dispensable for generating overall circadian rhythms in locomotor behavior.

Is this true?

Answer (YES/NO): YES